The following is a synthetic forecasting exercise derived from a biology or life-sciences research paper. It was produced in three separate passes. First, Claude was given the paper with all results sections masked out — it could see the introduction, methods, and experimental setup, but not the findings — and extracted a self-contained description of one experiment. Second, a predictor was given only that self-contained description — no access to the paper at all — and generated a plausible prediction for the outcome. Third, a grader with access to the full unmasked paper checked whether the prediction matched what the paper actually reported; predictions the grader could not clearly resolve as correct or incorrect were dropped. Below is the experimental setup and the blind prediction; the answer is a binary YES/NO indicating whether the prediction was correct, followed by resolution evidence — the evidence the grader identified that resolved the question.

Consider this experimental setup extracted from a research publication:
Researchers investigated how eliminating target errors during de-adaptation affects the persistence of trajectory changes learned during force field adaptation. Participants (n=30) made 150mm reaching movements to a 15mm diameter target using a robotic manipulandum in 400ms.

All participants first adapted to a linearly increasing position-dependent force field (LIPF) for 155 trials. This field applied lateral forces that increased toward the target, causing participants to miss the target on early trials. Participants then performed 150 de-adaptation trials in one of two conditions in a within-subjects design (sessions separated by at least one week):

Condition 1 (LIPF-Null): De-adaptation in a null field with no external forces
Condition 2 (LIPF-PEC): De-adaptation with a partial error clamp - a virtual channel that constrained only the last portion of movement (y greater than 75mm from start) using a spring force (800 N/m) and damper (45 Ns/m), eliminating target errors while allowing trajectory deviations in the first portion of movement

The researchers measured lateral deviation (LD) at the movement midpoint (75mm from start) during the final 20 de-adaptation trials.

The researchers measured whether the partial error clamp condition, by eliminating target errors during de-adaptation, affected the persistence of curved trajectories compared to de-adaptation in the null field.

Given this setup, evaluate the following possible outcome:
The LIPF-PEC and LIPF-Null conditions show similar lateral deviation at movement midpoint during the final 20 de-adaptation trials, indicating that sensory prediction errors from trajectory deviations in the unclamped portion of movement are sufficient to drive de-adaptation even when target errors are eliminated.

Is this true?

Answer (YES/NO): NO